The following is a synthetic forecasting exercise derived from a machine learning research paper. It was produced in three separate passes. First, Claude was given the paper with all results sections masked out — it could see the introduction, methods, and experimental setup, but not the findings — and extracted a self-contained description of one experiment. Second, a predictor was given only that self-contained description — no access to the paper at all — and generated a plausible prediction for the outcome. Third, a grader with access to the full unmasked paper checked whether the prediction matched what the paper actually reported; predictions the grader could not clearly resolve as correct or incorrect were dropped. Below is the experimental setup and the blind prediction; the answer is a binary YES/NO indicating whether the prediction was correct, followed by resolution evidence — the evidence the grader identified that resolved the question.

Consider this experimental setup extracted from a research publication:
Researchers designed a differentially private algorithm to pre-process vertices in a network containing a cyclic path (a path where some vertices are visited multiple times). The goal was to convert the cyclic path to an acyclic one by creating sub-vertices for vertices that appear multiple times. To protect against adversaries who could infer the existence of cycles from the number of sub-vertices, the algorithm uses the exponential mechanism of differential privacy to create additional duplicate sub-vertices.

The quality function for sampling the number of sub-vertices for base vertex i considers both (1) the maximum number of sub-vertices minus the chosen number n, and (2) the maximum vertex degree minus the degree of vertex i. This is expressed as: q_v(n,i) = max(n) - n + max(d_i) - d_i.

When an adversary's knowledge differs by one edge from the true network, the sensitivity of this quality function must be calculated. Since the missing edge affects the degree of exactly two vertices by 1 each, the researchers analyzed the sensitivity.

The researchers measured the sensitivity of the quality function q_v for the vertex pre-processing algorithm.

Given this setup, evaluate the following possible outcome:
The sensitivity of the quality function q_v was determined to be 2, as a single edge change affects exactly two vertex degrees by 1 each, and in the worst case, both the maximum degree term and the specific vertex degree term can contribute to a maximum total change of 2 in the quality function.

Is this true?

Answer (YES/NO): NO